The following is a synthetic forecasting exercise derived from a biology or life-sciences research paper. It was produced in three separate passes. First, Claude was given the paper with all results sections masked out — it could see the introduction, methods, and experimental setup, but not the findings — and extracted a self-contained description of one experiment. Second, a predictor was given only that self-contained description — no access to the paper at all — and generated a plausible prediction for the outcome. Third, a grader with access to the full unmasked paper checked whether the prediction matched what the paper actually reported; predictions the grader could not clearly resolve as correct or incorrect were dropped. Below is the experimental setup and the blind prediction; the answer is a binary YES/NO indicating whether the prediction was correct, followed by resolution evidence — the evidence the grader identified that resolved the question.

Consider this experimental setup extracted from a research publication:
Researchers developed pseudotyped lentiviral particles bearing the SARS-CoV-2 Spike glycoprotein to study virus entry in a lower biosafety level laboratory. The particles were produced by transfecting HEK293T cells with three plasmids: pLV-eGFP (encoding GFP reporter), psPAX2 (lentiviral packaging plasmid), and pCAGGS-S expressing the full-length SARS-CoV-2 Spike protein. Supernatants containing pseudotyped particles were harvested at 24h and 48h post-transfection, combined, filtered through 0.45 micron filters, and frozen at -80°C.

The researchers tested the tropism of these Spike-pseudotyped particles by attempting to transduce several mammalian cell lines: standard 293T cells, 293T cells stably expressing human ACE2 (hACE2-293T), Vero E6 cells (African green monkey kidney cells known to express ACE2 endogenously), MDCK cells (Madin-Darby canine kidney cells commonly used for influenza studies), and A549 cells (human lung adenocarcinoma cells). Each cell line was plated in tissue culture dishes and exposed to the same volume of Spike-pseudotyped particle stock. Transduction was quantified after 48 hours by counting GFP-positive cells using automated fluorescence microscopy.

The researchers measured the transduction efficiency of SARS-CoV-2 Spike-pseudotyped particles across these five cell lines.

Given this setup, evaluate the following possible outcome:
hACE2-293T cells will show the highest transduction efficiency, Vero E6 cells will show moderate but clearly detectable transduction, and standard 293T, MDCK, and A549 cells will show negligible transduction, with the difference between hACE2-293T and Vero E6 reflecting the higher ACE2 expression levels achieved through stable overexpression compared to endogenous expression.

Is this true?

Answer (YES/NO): NO